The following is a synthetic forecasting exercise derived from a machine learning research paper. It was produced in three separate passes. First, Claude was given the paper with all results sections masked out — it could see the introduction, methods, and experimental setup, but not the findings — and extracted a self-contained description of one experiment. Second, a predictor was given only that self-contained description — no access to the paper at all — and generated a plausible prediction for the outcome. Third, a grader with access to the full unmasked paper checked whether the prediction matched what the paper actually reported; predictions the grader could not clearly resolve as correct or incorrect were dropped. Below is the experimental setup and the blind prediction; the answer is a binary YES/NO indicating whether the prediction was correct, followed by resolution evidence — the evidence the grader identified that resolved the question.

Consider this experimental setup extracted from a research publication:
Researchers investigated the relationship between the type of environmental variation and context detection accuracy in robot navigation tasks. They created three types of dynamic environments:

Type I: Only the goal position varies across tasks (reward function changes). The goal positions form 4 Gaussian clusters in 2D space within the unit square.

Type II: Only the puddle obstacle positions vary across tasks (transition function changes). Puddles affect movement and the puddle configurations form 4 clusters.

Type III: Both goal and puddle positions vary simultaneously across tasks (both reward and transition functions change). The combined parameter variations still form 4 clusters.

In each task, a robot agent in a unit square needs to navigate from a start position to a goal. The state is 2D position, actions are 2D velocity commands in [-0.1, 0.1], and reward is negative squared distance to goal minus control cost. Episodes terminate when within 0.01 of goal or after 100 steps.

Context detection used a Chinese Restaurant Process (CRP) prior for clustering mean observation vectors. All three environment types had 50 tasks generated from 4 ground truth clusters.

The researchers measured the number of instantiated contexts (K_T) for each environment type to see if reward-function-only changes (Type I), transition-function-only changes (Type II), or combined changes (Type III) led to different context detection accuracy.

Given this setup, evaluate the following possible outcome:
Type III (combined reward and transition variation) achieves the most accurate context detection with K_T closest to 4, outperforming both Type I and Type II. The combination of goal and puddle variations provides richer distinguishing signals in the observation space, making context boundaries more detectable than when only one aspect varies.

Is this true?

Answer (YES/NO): YES